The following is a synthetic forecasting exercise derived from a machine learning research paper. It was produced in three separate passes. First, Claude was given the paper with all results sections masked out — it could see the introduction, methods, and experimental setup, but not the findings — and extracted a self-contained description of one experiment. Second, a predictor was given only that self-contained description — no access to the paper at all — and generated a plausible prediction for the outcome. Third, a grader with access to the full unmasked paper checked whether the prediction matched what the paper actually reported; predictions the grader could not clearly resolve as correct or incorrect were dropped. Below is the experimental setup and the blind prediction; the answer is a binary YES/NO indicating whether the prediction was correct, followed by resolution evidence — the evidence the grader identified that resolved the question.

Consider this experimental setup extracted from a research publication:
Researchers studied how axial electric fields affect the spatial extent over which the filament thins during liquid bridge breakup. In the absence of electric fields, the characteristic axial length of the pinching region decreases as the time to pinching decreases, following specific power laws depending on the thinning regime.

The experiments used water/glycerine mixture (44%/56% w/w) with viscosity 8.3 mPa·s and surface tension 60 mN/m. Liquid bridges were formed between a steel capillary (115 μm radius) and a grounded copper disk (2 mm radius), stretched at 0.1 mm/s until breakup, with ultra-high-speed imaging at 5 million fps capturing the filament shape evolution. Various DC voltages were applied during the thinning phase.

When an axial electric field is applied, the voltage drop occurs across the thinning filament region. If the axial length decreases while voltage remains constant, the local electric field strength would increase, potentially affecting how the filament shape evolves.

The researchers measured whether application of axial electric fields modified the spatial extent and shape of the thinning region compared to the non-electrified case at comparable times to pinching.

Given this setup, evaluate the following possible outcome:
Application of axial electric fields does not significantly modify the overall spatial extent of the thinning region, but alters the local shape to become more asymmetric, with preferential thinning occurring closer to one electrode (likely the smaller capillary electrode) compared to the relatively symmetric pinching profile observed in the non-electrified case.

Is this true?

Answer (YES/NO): NO